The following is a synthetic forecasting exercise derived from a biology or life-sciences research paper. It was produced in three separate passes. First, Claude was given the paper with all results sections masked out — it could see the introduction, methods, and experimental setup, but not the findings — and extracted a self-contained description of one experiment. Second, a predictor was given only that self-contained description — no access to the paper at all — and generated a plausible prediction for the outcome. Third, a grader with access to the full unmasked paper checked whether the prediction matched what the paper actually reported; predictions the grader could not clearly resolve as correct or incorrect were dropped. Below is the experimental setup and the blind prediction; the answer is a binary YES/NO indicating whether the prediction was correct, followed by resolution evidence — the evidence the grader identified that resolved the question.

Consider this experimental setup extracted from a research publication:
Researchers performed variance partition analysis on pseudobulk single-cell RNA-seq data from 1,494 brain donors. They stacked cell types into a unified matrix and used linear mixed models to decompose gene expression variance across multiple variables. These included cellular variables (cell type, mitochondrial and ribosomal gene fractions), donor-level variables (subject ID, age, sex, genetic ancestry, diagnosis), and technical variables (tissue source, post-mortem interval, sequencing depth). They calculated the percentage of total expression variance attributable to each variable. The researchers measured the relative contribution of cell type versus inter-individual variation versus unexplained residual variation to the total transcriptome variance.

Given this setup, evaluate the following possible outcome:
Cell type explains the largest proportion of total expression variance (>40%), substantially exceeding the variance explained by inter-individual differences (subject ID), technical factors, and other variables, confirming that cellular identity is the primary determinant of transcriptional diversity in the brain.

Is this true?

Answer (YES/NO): YES